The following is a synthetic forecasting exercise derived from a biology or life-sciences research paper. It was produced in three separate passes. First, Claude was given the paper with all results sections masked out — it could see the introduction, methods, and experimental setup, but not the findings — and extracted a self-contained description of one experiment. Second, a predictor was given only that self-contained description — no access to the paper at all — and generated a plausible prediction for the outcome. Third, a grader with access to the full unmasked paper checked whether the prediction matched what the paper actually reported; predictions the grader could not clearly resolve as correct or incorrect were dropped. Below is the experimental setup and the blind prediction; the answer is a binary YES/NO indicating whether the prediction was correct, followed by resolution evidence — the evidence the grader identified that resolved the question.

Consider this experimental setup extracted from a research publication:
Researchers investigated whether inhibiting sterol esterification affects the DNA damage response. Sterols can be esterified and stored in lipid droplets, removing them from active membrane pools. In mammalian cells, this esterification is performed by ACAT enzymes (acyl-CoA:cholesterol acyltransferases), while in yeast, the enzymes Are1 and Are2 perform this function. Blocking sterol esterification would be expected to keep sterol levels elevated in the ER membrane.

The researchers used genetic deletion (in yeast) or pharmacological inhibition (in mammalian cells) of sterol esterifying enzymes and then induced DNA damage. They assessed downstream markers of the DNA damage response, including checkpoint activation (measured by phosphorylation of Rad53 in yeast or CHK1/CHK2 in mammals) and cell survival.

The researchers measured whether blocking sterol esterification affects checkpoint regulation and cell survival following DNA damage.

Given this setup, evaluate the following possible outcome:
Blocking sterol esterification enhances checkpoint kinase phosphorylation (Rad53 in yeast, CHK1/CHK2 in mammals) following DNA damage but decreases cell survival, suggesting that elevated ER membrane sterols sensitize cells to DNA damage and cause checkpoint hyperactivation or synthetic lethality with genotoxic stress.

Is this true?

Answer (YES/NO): YES